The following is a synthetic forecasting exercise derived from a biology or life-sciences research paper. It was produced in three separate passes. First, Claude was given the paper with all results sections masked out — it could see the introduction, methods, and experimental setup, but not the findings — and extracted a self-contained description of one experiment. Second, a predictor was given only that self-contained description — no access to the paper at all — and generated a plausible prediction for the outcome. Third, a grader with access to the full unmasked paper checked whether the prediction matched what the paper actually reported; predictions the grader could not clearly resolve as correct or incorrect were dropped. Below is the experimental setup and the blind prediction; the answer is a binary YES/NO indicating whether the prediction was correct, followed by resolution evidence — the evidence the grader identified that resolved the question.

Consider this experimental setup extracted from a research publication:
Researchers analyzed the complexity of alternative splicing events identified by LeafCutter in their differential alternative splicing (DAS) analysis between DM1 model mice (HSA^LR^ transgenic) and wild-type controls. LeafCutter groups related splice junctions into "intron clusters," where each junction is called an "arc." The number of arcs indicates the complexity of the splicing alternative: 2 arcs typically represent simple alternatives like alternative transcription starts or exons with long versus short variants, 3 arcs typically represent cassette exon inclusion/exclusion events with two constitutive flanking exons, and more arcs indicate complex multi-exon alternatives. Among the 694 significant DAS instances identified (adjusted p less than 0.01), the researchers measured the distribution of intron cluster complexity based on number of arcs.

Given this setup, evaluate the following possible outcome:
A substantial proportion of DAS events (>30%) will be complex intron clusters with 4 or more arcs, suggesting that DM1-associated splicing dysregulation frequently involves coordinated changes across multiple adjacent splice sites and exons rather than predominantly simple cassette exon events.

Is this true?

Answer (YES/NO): YES